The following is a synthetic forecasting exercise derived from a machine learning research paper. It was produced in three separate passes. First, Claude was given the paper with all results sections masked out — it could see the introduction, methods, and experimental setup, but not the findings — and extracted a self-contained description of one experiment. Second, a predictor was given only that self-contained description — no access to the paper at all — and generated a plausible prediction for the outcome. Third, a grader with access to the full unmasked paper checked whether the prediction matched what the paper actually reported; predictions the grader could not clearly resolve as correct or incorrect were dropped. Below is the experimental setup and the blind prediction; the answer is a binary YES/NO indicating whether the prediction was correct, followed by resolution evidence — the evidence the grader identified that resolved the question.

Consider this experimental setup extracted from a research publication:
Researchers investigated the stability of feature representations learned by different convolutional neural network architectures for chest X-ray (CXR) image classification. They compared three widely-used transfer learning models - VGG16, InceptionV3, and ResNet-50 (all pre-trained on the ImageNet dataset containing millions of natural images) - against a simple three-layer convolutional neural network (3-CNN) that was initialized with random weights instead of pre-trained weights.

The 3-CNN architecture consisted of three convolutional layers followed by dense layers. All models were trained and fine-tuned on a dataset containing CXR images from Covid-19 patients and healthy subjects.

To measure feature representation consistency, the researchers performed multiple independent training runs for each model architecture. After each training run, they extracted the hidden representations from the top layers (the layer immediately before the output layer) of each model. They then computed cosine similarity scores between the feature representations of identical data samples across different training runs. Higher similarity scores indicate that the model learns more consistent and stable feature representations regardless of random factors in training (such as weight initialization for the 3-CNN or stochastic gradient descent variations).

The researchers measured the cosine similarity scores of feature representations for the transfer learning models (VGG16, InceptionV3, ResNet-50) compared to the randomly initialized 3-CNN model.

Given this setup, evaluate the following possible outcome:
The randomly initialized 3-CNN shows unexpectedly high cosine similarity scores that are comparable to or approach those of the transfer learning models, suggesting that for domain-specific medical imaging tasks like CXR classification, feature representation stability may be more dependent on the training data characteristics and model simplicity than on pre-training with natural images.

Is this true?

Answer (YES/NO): NO